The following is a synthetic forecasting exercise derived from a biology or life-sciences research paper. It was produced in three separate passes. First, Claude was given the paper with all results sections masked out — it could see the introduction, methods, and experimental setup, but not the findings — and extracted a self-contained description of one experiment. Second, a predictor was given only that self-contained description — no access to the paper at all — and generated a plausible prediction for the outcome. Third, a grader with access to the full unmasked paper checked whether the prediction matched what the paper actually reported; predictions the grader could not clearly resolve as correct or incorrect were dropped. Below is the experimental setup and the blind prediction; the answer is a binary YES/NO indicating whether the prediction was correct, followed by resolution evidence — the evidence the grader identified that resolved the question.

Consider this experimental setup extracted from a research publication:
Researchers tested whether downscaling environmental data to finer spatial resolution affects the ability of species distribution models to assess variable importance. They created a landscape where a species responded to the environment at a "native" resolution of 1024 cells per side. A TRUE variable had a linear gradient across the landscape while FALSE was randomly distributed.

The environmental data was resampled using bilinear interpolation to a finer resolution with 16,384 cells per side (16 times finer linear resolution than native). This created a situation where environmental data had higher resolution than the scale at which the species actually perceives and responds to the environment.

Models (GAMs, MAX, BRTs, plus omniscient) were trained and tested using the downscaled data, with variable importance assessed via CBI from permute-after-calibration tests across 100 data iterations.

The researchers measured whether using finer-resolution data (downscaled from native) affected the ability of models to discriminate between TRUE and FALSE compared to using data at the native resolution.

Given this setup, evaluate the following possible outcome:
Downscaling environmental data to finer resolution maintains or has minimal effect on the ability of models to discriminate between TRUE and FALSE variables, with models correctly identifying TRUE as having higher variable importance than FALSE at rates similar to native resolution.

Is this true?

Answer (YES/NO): YES